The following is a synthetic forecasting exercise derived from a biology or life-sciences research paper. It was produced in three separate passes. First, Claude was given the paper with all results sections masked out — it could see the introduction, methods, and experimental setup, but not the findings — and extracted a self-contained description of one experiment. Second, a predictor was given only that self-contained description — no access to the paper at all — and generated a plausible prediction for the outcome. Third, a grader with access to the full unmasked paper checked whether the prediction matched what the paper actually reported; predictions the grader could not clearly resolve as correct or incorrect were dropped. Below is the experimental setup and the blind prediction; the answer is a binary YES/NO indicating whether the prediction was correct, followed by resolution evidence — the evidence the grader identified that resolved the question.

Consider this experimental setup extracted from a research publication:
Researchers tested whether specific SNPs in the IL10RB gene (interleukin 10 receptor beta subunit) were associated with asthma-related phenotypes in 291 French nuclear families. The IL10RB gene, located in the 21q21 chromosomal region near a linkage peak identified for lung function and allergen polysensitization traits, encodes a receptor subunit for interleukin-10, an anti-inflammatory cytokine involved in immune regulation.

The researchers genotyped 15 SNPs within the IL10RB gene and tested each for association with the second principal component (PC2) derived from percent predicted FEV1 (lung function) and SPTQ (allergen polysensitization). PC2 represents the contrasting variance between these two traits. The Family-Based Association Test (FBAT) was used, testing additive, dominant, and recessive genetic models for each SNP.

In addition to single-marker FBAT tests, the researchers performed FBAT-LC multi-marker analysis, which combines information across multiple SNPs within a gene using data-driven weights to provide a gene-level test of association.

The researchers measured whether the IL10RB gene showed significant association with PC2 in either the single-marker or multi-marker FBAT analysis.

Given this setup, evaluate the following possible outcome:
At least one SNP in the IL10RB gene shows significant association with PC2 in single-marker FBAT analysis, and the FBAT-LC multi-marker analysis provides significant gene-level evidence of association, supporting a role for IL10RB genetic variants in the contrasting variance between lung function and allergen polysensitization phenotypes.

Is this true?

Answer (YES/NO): NO